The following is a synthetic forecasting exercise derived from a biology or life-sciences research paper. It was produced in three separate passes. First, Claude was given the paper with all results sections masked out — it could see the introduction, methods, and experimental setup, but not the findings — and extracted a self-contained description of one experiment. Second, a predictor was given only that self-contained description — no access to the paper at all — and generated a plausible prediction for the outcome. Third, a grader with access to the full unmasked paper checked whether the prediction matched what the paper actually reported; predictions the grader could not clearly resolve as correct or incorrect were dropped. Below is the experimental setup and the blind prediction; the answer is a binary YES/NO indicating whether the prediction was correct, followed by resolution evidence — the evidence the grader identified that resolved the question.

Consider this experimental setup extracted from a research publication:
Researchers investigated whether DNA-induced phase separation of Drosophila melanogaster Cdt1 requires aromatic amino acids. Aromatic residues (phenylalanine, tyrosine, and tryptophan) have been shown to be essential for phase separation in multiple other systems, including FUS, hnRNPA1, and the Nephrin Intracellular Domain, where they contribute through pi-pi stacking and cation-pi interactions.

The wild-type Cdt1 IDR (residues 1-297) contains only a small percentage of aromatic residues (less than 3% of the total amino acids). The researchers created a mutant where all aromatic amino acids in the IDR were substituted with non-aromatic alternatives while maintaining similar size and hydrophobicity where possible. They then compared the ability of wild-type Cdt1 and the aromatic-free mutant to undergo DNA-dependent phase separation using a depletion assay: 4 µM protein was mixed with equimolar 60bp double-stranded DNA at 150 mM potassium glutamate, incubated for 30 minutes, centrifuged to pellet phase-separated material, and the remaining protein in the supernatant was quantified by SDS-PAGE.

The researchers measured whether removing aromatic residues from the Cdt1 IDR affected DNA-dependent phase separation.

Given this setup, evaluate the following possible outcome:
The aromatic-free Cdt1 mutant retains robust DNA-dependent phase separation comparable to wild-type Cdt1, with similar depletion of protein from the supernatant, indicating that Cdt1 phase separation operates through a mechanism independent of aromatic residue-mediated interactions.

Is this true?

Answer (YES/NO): YES